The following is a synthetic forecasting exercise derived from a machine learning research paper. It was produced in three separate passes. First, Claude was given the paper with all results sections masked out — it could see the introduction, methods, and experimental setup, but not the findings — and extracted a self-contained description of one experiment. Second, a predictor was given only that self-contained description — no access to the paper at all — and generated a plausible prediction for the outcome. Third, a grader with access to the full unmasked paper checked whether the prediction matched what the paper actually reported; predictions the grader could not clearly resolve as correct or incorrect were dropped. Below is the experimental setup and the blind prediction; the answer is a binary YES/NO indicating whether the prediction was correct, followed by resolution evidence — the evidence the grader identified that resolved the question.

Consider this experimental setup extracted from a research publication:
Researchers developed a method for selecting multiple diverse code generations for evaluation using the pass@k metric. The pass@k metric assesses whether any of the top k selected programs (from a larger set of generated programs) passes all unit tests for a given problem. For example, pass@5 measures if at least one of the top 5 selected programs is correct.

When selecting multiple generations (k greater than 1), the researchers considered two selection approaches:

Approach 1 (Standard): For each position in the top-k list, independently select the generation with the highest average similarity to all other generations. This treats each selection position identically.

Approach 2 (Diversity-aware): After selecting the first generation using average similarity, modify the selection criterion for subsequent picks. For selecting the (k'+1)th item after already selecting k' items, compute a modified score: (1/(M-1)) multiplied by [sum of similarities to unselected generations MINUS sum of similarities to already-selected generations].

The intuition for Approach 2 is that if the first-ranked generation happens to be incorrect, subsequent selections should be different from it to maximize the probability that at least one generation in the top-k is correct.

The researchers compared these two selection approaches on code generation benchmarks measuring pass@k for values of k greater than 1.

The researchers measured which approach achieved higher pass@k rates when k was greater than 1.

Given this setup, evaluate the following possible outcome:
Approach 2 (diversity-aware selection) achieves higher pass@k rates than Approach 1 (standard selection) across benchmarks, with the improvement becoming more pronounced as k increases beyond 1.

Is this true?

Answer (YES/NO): YES